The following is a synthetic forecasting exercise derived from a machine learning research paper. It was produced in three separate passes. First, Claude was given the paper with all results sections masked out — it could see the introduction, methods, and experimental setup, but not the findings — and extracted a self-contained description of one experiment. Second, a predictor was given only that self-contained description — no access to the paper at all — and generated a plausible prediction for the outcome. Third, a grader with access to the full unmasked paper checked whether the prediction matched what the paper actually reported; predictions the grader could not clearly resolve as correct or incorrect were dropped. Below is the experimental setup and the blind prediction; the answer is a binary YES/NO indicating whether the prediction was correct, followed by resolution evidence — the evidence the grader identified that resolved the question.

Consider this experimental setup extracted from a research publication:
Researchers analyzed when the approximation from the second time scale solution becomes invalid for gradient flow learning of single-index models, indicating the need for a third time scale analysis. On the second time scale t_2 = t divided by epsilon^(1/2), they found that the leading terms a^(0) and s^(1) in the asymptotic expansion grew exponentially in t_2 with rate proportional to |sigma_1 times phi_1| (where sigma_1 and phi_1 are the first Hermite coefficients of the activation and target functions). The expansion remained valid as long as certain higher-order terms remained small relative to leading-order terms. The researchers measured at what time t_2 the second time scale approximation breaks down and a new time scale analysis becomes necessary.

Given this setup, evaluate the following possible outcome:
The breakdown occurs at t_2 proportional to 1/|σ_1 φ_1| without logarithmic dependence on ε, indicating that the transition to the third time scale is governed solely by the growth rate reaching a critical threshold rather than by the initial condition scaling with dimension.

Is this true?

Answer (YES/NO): NO